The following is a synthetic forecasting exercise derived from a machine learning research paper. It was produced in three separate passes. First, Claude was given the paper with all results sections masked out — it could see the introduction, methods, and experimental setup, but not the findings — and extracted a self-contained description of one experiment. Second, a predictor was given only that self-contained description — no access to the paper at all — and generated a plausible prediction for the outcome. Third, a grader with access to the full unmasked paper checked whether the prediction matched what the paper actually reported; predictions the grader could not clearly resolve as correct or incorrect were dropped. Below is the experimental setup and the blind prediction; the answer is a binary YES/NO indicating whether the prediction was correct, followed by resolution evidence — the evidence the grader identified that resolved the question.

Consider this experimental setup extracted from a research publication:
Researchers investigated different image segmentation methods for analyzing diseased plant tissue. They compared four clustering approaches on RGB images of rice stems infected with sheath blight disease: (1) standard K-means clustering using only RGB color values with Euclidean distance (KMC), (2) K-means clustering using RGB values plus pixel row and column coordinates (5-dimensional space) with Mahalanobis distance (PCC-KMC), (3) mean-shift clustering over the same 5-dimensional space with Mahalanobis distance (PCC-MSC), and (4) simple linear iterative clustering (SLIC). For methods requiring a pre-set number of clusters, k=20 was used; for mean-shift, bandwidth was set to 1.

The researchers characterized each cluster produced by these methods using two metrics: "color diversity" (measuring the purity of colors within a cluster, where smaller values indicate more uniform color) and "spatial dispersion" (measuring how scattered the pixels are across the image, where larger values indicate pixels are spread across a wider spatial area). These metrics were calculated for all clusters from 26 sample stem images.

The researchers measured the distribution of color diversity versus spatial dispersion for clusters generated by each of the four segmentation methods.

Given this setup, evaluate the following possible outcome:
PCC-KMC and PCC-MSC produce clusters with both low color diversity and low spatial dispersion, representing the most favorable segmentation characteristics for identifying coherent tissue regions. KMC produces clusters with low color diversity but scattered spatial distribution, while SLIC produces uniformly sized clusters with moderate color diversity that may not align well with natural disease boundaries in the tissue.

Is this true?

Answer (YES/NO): NO